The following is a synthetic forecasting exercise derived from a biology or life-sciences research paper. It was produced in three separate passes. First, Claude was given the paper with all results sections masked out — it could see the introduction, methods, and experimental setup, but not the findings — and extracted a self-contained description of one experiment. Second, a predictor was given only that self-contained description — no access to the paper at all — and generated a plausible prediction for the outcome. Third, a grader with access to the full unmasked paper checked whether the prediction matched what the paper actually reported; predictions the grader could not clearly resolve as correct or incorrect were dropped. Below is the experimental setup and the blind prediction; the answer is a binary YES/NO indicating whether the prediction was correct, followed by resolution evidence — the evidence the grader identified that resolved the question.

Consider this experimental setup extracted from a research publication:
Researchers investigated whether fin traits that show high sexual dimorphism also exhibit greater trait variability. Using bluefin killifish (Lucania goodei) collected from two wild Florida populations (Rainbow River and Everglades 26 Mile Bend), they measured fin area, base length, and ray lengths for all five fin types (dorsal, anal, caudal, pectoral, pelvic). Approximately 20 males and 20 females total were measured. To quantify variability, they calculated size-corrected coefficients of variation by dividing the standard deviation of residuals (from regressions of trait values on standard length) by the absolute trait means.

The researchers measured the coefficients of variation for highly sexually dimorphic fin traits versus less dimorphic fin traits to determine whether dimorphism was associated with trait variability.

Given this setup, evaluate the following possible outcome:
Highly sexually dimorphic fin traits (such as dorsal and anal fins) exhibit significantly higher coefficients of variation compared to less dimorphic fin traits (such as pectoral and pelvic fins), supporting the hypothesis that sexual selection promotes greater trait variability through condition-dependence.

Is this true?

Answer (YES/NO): NO